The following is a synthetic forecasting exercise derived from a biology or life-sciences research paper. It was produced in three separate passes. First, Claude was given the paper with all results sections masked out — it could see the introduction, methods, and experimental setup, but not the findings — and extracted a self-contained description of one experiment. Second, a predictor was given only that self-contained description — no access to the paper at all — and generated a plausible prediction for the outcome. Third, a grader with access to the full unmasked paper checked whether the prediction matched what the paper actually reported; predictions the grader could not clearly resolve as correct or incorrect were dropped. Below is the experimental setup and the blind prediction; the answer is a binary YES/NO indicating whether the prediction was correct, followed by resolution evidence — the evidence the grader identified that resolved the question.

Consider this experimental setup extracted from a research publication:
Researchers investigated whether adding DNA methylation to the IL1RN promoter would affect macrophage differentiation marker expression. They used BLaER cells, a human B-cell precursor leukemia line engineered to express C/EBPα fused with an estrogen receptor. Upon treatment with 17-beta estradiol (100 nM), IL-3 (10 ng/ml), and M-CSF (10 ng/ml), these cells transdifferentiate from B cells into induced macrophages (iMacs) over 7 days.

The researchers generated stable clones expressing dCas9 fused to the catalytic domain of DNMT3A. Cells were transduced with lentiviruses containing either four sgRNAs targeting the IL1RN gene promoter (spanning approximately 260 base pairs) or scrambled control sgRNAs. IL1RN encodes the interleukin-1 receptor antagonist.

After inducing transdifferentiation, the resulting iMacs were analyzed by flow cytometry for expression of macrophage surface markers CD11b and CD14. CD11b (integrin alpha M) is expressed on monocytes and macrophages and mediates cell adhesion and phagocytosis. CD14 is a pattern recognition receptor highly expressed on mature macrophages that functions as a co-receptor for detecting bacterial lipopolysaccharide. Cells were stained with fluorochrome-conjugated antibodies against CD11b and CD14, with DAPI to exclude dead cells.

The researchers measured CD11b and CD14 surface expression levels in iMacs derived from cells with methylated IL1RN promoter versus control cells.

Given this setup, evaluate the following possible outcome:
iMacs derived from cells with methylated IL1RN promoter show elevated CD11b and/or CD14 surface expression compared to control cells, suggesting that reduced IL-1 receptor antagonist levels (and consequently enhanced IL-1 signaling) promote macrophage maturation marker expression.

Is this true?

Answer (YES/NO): NO